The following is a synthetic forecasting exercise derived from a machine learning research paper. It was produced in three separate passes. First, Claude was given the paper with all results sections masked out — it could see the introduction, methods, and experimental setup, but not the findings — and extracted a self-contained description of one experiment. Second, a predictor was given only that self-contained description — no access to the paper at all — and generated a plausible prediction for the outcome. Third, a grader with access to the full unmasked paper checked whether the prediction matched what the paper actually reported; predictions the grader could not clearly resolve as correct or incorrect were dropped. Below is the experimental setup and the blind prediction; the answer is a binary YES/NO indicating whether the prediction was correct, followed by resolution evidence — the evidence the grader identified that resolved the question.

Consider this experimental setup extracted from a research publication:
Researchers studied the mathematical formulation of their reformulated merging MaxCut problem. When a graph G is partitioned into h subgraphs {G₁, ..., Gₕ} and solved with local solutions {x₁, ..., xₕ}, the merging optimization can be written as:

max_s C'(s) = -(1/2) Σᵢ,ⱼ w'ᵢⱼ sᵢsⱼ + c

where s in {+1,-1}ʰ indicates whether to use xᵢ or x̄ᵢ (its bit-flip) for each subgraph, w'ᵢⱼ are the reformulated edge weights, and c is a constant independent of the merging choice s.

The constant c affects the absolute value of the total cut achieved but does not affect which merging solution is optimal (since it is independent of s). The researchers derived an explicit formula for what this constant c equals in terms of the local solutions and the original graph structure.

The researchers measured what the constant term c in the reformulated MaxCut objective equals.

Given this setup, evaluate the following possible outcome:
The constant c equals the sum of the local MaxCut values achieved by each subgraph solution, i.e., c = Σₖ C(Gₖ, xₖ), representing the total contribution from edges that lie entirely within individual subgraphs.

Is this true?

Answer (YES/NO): NO